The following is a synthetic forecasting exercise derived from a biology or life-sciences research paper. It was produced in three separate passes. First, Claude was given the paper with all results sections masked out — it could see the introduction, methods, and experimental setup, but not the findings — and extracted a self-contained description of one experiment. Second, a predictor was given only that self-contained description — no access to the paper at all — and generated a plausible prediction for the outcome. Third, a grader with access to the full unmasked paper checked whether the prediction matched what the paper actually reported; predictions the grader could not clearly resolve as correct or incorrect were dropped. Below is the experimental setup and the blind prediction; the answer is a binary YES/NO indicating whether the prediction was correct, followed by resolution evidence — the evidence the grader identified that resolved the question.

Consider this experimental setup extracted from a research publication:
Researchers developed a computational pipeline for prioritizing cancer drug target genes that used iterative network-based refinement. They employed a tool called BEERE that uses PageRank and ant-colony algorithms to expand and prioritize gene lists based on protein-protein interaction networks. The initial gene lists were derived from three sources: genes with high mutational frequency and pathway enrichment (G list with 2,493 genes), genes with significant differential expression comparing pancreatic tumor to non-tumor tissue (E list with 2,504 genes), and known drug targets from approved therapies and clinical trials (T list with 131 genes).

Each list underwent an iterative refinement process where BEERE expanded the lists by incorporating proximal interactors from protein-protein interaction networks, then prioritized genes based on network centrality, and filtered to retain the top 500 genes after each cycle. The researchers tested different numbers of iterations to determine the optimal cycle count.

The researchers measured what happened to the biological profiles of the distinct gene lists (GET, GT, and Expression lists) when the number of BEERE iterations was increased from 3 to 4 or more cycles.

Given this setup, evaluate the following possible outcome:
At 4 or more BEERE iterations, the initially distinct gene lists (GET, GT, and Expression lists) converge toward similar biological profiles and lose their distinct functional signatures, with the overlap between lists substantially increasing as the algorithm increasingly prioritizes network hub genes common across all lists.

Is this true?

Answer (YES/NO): YES